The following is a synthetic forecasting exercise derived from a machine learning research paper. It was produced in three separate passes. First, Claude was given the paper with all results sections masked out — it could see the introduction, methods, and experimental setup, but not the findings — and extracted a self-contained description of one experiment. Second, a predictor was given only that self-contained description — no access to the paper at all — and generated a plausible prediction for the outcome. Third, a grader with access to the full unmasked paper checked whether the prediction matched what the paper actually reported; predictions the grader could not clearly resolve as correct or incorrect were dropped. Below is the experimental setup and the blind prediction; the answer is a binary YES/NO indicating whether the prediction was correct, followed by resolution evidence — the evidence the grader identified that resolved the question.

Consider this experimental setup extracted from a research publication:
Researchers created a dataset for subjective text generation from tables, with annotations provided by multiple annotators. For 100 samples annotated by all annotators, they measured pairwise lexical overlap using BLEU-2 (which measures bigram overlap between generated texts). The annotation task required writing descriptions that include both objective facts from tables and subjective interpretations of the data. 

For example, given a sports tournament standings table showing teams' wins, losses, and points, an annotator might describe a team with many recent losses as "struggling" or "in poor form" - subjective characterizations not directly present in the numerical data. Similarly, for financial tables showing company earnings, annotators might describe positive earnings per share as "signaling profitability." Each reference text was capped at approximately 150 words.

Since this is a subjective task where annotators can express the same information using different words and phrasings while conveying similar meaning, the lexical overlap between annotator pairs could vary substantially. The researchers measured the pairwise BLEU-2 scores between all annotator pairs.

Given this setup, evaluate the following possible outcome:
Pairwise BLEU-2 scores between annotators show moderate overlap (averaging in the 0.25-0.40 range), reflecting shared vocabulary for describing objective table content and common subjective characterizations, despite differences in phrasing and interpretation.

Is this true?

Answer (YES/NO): YES